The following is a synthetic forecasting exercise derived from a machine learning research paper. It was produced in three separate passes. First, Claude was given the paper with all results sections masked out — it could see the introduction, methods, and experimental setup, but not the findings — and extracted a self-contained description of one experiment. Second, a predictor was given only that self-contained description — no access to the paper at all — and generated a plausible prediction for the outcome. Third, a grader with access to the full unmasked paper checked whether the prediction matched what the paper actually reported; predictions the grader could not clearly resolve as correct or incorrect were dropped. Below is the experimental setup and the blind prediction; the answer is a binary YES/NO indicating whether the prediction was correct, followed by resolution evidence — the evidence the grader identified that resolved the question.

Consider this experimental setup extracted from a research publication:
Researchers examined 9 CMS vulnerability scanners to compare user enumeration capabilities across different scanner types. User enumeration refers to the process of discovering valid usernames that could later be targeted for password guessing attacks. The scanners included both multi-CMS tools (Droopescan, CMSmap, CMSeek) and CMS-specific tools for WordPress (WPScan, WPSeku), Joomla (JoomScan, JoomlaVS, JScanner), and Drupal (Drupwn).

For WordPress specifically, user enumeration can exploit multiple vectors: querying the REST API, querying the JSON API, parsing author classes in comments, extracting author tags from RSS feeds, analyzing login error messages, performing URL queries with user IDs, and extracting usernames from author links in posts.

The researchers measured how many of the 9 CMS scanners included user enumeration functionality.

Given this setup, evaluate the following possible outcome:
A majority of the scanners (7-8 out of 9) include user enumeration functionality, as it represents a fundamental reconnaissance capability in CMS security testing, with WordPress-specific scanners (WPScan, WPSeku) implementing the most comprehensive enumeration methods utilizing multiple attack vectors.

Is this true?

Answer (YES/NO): NO